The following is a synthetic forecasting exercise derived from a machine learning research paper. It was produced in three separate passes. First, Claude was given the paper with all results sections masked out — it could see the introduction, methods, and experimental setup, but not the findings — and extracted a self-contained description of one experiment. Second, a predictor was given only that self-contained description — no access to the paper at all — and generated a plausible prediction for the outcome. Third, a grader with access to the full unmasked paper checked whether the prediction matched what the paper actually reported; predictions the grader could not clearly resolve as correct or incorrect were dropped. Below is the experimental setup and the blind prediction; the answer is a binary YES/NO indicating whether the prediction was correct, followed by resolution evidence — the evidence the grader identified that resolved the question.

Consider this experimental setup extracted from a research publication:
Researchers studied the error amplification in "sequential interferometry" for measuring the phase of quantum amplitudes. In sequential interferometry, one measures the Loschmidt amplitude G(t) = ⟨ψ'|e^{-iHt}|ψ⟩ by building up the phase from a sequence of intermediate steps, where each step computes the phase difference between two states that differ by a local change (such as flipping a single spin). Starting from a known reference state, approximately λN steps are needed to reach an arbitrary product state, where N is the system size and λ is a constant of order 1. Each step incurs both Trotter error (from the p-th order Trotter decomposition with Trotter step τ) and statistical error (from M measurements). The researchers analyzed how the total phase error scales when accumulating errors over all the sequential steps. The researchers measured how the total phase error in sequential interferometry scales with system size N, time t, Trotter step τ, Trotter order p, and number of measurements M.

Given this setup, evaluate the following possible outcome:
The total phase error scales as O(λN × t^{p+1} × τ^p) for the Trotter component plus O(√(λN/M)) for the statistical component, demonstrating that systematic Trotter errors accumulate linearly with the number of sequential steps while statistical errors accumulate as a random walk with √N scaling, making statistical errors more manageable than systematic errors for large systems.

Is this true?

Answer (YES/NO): NO